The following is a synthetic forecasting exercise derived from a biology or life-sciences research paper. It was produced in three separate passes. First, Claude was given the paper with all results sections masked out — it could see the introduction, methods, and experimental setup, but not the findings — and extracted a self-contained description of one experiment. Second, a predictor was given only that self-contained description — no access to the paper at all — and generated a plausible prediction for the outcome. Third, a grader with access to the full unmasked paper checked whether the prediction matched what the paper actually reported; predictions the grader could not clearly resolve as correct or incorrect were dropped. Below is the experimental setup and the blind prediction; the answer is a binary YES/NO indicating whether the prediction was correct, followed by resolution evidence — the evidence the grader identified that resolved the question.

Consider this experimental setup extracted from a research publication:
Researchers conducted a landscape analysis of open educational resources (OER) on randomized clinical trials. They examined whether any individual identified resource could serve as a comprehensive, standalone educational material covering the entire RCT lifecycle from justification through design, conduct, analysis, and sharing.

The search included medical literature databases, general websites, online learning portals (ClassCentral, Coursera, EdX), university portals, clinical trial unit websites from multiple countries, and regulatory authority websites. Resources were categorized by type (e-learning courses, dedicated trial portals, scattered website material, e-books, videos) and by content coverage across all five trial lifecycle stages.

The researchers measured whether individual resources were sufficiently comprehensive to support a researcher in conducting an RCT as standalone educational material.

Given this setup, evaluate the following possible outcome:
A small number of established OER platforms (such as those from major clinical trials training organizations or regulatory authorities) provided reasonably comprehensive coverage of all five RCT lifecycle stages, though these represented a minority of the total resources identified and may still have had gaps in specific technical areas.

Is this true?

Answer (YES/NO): NO